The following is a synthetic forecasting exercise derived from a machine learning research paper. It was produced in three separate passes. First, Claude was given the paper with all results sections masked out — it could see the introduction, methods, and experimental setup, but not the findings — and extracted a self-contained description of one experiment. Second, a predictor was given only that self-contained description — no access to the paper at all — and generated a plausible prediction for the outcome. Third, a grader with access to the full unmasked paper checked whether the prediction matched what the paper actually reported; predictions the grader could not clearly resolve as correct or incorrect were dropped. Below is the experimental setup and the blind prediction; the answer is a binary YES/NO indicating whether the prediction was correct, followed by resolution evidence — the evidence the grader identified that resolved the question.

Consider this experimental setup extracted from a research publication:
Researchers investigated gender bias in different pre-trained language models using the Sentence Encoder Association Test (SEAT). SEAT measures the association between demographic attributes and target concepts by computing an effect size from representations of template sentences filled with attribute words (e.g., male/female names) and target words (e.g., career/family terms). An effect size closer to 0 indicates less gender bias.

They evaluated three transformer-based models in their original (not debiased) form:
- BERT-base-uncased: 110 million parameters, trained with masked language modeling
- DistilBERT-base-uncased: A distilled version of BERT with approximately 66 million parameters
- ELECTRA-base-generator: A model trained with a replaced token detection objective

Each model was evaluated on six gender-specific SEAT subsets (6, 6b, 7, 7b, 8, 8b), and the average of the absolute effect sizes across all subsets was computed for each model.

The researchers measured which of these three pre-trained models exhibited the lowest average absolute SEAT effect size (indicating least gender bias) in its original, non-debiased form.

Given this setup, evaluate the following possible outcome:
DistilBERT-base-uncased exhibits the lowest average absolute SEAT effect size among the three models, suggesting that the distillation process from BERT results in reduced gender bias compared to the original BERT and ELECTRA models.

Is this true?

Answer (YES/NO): NO